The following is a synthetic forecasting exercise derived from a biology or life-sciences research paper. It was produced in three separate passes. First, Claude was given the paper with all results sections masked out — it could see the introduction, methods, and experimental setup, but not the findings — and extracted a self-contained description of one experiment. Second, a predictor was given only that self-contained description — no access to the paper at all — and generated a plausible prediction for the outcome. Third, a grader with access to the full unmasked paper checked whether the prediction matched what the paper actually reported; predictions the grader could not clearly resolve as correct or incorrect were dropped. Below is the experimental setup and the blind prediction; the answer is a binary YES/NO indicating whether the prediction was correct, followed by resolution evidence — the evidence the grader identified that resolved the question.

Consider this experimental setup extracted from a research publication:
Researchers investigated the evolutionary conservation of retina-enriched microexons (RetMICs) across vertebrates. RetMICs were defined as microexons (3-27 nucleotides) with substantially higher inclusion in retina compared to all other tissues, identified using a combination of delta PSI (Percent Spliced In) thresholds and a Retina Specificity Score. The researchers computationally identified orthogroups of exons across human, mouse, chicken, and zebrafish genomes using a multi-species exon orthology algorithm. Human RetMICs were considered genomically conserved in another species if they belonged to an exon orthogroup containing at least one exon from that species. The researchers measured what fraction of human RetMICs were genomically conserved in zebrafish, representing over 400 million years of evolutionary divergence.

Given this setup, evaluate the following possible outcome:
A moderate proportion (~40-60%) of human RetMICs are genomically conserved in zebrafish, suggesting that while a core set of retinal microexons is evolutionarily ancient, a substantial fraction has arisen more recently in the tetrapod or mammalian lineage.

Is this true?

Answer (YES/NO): YES